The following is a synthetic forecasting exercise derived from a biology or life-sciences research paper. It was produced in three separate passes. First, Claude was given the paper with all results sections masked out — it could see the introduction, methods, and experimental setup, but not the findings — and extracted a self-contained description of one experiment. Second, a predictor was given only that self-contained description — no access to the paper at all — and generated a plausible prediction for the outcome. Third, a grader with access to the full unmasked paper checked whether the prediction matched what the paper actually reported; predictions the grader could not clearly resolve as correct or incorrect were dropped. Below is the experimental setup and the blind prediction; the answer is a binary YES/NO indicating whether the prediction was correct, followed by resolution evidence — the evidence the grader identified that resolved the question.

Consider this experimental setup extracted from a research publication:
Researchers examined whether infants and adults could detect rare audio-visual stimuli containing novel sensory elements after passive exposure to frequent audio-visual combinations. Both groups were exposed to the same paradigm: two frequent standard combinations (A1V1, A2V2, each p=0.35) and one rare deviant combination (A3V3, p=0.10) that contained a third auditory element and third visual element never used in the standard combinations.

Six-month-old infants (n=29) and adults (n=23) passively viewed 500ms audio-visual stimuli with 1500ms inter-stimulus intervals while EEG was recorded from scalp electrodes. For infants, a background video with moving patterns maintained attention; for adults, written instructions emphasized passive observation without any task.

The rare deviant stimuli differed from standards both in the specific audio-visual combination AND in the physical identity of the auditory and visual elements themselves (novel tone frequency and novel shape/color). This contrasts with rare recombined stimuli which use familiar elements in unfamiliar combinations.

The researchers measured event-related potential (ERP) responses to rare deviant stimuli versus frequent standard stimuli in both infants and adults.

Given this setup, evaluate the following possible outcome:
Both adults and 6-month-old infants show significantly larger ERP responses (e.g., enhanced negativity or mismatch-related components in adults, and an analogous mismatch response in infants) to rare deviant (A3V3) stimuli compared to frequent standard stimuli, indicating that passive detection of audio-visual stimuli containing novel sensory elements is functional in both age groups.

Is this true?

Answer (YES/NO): YES